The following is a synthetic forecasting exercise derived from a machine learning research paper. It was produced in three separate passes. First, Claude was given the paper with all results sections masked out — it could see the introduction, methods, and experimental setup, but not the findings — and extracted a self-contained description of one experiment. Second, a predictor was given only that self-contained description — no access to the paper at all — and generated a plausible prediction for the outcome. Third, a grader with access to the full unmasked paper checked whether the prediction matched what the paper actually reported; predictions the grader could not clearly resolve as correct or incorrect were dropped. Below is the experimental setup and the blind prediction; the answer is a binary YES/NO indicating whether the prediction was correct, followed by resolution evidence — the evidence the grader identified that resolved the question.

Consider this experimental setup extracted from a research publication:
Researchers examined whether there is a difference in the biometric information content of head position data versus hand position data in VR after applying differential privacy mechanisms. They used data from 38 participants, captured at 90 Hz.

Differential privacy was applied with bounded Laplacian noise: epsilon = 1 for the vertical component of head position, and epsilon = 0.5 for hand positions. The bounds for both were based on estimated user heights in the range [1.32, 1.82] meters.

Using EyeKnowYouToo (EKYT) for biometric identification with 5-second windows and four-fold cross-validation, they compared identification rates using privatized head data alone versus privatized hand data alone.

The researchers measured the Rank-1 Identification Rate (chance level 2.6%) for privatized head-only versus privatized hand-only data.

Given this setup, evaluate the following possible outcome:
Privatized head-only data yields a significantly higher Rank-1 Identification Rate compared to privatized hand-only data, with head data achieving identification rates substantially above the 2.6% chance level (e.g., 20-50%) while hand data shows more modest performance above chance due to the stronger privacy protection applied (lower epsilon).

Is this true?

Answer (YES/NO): NO